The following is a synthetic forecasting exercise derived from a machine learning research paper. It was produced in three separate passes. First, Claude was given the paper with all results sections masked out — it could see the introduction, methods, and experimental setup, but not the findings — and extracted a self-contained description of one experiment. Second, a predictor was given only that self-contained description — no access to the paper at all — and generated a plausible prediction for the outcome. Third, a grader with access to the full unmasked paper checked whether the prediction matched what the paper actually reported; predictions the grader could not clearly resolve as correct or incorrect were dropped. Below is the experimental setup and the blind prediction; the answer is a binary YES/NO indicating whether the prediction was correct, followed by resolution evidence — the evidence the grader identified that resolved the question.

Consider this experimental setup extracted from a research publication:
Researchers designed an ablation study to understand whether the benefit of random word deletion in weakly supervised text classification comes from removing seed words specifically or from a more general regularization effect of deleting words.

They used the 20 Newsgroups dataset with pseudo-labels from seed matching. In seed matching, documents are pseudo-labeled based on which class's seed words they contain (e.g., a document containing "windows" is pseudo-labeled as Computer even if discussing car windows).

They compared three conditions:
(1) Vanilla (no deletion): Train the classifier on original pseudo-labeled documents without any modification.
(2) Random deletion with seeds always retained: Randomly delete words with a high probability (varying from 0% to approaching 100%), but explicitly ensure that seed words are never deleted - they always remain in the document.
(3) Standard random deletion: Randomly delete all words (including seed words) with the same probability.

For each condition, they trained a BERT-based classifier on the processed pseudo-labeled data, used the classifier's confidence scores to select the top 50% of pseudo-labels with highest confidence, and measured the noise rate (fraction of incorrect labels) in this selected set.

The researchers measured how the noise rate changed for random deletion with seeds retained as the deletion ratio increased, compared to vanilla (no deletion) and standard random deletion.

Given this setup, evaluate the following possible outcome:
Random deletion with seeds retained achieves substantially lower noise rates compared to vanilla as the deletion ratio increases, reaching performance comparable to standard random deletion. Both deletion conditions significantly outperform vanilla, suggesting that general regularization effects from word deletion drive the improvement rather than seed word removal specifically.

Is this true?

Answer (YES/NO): NO